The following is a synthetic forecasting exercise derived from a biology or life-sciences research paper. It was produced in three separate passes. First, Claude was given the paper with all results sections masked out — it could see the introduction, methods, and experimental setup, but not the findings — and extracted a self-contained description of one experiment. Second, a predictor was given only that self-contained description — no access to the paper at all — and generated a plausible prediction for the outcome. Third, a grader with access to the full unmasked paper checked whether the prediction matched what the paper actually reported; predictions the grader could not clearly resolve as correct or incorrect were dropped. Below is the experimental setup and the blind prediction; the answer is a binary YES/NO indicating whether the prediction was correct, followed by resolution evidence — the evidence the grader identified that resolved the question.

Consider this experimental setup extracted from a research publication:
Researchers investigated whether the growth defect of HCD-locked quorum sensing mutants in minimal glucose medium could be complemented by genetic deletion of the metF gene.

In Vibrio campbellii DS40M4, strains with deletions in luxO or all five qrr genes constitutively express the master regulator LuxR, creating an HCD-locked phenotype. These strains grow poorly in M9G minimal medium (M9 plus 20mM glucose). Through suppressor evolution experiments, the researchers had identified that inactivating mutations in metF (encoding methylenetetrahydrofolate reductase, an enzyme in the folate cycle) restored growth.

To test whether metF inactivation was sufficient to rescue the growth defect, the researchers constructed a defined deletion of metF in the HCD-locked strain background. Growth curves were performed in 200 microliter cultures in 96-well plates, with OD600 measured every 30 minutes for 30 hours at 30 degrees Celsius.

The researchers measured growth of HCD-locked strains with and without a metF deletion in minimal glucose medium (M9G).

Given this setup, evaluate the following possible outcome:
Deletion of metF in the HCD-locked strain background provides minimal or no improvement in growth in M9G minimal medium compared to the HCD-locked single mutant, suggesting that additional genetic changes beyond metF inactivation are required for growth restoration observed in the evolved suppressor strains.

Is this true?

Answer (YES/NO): NO